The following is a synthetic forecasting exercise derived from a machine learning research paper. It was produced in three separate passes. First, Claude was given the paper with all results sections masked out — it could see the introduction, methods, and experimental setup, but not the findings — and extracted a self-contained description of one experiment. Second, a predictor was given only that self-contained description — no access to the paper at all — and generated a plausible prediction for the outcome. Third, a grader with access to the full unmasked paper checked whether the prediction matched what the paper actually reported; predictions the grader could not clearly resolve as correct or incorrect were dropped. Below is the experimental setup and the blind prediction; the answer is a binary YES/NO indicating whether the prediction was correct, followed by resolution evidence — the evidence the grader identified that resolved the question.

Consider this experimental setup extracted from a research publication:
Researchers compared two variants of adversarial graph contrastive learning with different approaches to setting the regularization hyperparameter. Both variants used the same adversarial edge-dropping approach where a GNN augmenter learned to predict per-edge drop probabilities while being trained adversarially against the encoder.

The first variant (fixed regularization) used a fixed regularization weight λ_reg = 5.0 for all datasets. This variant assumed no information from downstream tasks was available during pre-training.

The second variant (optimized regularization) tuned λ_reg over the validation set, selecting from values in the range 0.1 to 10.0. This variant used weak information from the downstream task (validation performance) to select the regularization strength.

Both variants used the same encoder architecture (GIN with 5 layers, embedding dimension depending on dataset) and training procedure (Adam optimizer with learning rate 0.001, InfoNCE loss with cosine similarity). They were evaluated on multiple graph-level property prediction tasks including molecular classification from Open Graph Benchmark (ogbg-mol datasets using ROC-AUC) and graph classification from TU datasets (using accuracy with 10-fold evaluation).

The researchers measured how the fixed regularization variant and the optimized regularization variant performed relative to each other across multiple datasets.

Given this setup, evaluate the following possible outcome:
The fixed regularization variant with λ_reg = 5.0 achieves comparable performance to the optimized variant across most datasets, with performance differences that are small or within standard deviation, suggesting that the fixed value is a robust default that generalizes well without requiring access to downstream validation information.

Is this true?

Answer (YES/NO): YES